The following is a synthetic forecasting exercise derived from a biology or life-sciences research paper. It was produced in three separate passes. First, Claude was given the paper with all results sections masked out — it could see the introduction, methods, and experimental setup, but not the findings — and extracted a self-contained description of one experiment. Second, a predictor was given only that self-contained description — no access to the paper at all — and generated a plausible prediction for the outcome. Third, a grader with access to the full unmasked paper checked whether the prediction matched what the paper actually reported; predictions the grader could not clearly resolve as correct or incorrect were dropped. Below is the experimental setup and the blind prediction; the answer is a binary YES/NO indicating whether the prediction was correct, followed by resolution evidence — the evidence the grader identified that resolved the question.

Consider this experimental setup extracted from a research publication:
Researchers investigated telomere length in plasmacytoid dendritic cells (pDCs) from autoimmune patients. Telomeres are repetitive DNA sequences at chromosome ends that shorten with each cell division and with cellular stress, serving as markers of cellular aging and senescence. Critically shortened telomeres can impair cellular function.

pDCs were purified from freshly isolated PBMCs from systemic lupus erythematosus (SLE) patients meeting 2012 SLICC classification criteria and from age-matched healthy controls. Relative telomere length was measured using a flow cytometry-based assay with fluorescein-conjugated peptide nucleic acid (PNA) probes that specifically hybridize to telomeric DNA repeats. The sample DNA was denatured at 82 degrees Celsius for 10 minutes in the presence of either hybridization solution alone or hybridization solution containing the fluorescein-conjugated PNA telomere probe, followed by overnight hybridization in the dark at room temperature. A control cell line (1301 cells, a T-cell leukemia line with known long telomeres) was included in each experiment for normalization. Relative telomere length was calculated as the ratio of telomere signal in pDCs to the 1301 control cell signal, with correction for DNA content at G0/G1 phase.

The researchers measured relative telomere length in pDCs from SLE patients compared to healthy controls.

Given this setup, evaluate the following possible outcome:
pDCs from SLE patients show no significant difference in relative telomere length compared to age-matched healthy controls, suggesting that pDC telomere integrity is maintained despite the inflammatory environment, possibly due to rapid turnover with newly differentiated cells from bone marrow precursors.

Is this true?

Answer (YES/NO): NO